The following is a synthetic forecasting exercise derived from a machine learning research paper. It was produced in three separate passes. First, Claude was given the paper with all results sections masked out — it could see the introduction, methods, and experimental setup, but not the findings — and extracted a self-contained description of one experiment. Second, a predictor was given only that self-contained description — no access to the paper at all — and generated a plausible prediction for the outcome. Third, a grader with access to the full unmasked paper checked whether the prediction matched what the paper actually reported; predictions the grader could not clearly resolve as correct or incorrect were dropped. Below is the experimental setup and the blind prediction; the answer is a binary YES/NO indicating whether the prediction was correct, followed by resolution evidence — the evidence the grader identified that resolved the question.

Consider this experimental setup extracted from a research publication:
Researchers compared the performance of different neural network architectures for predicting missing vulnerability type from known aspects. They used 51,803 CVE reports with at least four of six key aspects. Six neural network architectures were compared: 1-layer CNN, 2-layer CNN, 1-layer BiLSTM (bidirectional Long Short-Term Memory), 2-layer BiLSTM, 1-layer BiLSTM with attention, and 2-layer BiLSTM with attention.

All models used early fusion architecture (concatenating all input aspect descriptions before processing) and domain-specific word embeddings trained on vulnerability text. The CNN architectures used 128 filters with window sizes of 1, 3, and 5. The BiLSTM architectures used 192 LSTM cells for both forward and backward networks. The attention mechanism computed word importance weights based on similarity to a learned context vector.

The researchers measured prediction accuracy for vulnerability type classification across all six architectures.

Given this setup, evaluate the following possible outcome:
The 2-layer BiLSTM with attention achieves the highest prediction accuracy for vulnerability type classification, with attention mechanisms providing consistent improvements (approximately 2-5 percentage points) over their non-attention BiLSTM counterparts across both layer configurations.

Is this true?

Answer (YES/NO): NO